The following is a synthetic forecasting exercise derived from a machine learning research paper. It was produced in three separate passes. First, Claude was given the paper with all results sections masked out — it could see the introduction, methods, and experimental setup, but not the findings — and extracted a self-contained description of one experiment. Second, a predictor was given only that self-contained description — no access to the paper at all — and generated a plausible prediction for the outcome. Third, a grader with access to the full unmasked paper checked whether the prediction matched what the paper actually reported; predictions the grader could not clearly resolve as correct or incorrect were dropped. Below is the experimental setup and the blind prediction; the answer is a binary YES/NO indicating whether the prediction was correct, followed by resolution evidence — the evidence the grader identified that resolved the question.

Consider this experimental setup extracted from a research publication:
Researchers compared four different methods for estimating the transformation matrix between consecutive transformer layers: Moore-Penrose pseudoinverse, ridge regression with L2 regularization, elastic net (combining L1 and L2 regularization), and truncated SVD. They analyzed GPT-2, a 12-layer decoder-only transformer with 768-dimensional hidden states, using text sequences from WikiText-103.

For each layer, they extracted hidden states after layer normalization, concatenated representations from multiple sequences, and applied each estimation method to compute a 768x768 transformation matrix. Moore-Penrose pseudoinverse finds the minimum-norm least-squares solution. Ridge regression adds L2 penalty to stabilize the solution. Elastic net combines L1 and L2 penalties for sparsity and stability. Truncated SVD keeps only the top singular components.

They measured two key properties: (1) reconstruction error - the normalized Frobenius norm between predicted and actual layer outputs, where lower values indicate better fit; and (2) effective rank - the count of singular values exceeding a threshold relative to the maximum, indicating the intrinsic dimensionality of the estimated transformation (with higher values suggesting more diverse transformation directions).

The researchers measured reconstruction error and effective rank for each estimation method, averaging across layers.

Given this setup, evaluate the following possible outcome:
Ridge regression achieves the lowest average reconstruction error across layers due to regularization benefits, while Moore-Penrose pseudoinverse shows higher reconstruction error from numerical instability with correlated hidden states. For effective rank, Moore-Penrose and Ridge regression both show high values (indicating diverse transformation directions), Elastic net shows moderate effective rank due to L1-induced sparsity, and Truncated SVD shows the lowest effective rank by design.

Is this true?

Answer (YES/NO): NO